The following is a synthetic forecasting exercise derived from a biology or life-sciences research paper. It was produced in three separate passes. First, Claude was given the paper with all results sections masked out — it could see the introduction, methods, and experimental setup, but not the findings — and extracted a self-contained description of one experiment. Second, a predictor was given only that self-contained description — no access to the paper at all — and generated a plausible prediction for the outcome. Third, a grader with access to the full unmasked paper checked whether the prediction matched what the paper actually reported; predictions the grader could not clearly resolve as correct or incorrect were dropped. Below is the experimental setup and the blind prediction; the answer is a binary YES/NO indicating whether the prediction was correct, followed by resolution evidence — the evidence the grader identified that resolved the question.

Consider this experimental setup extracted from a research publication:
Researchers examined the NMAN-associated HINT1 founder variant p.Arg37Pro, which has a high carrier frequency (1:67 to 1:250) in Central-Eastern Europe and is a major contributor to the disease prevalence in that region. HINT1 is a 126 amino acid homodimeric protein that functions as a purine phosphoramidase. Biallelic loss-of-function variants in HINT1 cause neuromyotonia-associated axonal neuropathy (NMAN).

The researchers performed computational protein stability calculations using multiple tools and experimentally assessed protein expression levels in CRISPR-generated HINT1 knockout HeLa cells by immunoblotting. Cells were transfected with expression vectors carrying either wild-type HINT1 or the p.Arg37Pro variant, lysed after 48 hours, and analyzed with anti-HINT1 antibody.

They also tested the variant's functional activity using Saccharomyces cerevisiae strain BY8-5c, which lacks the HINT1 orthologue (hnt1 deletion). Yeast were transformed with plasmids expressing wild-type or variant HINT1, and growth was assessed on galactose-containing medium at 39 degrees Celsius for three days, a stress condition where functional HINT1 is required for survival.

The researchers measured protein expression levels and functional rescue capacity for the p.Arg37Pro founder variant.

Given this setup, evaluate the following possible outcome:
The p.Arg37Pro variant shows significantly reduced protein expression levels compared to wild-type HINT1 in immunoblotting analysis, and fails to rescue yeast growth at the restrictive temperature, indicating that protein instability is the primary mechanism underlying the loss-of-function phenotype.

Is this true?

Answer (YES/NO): YES